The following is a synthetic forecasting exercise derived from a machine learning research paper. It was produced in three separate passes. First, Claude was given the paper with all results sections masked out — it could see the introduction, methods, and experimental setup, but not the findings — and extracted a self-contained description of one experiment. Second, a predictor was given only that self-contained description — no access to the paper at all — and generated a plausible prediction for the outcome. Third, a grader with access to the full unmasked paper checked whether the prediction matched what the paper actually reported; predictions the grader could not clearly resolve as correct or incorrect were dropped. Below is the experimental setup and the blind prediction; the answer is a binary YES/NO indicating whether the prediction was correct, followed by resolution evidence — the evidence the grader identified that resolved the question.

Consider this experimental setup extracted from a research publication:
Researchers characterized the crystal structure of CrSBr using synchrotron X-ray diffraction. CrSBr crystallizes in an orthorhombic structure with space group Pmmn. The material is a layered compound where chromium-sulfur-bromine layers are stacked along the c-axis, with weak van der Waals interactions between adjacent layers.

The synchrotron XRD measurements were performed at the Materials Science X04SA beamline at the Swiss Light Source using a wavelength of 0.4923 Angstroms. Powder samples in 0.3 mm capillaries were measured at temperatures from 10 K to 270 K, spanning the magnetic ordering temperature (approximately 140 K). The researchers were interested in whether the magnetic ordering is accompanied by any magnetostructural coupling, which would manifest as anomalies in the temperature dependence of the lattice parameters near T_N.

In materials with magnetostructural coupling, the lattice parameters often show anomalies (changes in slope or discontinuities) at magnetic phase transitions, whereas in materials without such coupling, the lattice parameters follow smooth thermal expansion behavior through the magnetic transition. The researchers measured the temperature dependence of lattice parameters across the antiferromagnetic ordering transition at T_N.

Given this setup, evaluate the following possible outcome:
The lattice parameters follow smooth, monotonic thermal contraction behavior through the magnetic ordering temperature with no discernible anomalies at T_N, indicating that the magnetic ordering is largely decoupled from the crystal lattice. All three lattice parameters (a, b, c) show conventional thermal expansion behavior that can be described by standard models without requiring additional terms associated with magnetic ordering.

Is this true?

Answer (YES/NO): NO